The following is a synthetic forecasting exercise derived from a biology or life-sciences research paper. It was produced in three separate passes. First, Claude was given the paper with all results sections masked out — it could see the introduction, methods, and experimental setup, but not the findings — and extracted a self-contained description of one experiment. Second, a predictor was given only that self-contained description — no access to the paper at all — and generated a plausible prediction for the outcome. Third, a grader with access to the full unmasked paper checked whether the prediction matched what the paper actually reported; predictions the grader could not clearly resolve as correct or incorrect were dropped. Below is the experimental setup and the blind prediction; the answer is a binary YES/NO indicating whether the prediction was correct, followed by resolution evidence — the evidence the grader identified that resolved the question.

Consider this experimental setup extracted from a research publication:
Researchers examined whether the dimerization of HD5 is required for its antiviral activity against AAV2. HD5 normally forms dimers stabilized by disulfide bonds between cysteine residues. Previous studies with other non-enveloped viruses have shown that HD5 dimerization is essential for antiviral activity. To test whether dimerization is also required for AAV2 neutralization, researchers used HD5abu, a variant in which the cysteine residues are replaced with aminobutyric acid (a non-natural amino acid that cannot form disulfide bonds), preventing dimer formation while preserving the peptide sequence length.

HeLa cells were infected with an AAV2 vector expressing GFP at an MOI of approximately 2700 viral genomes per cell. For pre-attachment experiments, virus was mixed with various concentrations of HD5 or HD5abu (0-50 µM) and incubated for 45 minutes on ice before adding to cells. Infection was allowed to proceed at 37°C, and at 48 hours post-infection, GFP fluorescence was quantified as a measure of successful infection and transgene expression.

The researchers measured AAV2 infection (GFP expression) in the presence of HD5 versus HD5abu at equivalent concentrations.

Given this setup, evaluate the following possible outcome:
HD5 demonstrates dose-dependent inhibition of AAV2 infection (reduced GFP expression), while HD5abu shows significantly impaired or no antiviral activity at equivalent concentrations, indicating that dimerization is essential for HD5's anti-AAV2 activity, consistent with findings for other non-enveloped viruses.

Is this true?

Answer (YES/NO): YES